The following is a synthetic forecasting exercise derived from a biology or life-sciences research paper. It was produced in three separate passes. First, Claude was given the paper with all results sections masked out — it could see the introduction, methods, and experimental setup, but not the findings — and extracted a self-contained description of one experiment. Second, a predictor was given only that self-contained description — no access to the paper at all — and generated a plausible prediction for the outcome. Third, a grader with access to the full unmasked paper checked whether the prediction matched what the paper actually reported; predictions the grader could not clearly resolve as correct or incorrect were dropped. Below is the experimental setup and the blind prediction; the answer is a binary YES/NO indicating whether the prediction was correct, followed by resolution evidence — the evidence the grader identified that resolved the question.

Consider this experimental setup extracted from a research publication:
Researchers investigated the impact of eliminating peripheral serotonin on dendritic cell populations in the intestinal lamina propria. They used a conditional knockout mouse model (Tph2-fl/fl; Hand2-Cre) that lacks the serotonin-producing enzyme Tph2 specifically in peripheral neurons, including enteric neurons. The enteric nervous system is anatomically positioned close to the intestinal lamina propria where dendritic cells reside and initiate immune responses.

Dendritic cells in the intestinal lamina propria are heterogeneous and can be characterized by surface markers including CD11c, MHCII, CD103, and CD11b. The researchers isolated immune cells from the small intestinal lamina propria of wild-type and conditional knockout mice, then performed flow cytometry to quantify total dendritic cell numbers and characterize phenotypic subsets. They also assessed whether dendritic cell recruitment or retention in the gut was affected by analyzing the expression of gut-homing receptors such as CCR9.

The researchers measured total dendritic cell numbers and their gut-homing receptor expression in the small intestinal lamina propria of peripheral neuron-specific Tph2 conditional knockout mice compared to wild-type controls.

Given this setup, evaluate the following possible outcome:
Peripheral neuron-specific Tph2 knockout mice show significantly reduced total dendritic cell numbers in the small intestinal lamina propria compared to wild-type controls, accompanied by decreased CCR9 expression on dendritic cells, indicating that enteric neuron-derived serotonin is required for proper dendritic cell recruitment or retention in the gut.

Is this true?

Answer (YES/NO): NO